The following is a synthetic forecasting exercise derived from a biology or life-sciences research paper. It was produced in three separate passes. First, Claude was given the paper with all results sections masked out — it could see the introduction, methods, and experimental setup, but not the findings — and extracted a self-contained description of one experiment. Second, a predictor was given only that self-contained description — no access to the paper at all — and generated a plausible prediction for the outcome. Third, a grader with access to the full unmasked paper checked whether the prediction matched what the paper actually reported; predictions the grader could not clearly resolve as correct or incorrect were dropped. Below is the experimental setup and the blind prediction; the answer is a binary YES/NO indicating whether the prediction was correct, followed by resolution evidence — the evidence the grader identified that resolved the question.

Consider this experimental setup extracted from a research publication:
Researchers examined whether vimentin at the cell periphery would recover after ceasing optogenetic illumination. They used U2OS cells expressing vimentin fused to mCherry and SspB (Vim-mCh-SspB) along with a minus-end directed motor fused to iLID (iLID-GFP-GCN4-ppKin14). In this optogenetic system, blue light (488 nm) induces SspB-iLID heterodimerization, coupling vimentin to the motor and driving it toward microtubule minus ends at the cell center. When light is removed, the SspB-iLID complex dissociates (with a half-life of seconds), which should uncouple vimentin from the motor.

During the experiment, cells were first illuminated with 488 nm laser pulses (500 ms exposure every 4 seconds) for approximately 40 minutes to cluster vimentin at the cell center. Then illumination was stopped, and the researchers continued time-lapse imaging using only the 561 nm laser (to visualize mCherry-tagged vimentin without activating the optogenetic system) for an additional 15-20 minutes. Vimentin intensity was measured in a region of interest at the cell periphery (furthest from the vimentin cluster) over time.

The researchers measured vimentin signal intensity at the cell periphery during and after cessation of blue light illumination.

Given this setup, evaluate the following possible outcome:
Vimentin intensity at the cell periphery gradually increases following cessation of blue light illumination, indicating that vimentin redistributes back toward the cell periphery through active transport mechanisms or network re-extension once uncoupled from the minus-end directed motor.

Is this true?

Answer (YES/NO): YES